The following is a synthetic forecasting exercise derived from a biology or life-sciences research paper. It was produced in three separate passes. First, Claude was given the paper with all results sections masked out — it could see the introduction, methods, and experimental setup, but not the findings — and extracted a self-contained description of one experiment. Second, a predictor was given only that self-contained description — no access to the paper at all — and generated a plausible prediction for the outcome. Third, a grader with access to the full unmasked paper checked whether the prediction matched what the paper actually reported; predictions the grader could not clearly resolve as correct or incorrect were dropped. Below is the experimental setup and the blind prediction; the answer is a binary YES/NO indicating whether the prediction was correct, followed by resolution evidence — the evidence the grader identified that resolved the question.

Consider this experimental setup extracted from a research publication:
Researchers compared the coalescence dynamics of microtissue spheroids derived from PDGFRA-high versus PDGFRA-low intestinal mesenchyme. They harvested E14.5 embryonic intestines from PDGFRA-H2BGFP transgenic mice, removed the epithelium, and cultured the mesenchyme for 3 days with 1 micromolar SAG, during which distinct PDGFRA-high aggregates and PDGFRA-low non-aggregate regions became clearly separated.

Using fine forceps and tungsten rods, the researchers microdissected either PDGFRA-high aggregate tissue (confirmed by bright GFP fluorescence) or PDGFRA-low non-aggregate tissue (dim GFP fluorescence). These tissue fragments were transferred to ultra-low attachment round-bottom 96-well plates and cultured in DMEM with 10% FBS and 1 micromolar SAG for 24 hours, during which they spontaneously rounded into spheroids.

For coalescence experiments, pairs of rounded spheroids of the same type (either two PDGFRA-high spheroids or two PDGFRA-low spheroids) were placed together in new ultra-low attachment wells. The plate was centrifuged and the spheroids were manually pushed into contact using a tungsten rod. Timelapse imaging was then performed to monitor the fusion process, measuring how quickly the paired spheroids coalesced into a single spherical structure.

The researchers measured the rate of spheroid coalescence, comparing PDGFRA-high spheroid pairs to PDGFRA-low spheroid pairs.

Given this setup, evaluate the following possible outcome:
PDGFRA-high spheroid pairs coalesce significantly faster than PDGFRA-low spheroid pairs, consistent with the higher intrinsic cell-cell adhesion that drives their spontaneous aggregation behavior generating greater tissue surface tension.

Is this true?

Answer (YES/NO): YES